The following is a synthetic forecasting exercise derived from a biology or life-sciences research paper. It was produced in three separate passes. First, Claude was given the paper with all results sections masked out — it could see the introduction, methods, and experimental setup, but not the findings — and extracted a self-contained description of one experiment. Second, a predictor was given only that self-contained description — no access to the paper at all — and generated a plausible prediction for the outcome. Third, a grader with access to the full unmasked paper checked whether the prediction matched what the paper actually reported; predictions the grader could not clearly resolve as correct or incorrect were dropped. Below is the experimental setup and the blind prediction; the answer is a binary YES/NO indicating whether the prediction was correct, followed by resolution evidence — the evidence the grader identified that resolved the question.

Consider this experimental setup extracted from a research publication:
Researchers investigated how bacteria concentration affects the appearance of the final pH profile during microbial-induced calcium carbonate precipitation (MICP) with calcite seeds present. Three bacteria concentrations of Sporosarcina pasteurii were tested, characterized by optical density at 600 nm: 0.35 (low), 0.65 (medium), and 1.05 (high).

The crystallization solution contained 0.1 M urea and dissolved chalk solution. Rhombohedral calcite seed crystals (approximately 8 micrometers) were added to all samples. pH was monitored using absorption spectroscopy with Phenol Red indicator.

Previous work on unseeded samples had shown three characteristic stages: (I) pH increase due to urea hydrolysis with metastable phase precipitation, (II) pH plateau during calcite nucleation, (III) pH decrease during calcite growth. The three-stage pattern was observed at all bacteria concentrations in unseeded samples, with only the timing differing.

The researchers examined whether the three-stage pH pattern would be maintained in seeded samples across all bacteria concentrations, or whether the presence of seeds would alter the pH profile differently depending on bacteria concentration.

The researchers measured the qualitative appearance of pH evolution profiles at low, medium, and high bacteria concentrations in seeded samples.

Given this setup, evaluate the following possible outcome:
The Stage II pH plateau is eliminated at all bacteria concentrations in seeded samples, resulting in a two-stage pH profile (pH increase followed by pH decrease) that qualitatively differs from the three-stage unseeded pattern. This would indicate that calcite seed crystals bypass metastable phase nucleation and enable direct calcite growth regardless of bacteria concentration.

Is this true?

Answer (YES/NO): NO